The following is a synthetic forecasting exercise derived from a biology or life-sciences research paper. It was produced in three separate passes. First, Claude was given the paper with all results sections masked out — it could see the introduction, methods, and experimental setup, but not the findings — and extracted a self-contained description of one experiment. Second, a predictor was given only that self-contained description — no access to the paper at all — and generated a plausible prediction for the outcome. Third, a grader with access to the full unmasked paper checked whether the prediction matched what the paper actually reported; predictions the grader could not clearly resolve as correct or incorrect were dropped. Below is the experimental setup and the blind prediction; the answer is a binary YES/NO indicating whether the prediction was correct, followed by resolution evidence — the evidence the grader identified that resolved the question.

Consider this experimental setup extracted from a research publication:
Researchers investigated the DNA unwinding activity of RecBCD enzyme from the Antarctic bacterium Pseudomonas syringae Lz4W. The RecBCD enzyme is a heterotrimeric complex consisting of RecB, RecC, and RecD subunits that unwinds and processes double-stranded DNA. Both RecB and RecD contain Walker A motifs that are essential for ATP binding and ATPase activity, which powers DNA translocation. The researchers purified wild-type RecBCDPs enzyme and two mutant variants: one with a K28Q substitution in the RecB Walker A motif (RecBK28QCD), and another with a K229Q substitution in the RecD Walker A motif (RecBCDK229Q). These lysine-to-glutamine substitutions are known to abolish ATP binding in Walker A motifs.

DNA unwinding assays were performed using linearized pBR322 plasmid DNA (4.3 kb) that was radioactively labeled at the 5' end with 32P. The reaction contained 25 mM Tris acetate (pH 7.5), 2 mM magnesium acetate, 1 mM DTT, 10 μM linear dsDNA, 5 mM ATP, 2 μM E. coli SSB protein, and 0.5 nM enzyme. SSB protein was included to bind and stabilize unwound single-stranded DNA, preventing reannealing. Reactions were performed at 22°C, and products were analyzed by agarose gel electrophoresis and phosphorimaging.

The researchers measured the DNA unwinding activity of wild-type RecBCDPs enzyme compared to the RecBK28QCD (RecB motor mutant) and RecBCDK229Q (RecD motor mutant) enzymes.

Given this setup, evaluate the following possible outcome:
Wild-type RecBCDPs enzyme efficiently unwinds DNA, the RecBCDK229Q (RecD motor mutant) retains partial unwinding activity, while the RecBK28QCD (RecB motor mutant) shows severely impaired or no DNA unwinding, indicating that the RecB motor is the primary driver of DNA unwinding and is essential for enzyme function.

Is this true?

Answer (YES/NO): YES